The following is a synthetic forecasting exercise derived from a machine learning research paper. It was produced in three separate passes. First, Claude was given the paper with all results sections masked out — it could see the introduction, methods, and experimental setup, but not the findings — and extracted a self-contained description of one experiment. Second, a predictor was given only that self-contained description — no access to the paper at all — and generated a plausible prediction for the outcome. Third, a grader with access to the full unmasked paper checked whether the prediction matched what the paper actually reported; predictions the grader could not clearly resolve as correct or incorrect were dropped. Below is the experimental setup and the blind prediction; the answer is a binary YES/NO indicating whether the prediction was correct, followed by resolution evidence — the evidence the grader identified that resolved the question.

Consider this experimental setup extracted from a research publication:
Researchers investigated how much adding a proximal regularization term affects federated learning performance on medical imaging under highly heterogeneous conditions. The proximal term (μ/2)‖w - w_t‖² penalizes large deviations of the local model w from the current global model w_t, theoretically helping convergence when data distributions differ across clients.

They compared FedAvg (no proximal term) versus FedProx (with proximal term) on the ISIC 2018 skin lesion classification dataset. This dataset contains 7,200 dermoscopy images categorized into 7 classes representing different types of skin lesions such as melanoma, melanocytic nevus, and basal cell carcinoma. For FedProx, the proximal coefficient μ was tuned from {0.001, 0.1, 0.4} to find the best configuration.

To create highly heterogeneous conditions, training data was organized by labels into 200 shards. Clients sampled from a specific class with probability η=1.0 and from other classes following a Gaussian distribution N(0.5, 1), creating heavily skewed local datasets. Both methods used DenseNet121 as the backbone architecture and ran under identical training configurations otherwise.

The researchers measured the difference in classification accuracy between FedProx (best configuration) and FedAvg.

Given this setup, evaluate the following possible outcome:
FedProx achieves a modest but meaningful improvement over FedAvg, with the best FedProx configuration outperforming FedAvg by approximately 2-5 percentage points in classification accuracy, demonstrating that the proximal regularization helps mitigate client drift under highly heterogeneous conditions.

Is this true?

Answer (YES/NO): NO